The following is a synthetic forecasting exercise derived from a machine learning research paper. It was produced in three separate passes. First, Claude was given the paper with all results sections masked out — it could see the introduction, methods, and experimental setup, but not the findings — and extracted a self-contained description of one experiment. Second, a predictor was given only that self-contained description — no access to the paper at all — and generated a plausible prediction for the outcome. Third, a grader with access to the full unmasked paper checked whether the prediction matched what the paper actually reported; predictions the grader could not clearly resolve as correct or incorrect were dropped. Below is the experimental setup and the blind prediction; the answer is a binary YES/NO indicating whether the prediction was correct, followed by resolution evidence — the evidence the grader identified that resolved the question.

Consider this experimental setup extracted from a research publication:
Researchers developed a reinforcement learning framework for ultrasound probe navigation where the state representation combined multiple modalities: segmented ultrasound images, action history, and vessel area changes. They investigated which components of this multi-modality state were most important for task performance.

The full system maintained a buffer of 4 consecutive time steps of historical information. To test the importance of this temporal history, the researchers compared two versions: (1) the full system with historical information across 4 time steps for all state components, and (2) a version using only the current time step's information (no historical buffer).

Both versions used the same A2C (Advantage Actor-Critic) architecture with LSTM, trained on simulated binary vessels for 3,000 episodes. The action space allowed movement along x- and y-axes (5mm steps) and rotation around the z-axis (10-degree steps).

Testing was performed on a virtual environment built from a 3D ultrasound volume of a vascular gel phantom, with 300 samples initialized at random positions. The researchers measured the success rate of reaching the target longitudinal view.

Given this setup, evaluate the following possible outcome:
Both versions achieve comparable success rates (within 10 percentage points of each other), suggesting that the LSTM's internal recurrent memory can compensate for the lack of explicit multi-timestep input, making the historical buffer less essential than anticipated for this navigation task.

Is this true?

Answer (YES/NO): NO